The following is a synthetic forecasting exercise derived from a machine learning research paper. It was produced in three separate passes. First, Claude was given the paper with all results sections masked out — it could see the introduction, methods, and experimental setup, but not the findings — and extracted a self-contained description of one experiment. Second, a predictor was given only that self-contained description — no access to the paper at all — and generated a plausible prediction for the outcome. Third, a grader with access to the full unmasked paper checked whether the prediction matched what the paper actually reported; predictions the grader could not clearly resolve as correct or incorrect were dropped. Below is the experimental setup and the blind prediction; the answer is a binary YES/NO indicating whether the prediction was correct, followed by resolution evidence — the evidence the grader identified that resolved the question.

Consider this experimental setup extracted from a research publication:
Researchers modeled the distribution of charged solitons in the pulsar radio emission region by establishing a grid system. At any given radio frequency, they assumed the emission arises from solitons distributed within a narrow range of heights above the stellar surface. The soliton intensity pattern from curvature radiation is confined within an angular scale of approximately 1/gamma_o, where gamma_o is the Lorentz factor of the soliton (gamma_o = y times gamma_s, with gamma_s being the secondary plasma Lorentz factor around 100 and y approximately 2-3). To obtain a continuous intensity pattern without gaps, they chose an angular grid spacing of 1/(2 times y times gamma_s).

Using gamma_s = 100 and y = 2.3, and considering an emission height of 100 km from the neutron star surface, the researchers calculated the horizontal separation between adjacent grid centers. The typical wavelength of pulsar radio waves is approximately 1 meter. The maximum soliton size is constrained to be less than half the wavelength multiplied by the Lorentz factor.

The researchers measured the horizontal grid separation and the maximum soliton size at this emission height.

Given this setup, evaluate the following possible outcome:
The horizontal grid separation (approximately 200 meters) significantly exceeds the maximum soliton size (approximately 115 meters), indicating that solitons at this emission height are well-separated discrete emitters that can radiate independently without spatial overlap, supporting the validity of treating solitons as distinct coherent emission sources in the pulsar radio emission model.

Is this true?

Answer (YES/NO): NO